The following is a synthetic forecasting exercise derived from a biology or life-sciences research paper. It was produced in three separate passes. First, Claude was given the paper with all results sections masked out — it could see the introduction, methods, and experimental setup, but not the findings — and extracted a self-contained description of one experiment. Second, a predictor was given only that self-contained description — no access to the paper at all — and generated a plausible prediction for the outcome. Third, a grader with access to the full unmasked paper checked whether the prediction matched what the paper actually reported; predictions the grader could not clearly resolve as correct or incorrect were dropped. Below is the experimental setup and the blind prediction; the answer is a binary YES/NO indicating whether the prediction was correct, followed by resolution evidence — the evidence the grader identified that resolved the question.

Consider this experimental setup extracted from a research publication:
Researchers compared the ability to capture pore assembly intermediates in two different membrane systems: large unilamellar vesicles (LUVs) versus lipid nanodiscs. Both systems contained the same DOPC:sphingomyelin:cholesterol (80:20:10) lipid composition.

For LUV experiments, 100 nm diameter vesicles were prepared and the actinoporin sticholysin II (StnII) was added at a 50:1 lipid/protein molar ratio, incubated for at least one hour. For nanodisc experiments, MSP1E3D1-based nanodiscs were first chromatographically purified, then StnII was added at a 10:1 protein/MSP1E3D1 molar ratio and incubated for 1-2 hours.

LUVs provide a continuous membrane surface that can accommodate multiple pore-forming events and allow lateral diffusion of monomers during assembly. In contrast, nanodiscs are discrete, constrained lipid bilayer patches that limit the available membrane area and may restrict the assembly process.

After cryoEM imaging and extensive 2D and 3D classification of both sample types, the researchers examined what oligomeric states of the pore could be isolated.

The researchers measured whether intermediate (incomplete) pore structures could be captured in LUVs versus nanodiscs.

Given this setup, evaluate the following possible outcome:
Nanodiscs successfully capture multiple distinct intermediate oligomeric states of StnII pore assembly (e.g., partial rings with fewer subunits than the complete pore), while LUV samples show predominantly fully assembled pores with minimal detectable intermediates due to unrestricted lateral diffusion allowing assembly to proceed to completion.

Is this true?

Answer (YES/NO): YES